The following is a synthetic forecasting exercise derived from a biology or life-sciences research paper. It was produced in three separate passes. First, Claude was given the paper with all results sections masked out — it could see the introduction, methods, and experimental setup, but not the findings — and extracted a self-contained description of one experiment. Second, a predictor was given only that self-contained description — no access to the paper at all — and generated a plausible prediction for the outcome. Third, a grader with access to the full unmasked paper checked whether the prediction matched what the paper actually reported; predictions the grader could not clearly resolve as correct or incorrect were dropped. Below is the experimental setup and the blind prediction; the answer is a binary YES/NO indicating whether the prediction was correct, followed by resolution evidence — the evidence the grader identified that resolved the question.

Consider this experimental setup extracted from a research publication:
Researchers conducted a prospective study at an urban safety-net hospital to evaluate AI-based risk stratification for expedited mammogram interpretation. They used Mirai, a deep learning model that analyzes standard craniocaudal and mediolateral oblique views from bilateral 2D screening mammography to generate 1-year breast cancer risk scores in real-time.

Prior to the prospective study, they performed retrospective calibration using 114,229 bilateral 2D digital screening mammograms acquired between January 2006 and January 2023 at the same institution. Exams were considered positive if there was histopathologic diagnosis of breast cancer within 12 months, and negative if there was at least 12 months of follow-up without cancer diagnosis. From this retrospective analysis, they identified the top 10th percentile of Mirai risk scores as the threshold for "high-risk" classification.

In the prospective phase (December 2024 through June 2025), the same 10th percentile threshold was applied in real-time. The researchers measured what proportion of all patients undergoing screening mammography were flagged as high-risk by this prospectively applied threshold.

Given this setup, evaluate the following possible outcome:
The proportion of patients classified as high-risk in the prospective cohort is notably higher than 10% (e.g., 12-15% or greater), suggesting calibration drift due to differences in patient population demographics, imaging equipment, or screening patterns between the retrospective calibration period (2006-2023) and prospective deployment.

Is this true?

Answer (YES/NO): YES